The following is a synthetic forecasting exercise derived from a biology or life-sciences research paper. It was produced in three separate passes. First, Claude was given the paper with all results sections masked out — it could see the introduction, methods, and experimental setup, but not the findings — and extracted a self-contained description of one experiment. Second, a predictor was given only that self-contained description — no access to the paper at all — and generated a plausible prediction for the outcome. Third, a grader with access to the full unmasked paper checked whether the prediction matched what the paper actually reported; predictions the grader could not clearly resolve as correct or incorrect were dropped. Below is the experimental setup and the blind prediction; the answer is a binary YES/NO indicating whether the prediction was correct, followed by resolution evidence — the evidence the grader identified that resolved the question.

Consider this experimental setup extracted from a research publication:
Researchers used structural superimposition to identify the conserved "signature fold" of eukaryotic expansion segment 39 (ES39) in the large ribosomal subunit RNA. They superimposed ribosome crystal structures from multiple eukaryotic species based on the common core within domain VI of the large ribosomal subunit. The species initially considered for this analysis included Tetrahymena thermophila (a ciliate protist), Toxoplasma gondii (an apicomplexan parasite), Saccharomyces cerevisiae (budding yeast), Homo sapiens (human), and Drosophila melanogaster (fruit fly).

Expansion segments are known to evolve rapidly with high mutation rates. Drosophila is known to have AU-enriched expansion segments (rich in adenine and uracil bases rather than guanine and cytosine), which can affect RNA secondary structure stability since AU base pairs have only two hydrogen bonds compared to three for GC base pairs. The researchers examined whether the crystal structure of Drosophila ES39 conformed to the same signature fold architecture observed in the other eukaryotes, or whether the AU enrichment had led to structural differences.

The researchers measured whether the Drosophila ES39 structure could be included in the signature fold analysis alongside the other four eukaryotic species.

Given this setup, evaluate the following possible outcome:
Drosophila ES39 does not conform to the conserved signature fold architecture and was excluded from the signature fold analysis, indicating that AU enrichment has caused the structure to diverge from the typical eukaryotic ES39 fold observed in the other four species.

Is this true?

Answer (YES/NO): YES